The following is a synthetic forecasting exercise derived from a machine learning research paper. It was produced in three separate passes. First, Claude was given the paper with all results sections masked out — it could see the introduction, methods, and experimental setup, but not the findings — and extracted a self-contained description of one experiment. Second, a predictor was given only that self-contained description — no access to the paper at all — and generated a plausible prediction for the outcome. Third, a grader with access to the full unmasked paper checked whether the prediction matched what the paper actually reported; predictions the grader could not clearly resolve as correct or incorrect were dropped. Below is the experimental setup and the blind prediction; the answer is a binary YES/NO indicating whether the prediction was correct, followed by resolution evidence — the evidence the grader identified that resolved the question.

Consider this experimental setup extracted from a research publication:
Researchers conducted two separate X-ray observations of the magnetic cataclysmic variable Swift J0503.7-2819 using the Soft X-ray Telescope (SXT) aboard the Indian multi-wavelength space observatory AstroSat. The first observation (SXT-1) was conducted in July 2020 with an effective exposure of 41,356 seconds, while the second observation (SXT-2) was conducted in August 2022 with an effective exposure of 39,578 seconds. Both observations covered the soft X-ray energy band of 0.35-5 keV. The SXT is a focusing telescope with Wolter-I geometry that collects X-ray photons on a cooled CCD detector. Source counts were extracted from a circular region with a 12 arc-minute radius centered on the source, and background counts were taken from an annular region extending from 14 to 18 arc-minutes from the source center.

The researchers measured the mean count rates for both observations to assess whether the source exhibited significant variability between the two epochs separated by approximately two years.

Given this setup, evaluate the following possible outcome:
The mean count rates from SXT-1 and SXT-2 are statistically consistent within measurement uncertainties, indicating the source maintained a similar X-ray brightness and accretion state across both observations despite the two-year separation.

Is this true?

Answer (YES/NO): NO